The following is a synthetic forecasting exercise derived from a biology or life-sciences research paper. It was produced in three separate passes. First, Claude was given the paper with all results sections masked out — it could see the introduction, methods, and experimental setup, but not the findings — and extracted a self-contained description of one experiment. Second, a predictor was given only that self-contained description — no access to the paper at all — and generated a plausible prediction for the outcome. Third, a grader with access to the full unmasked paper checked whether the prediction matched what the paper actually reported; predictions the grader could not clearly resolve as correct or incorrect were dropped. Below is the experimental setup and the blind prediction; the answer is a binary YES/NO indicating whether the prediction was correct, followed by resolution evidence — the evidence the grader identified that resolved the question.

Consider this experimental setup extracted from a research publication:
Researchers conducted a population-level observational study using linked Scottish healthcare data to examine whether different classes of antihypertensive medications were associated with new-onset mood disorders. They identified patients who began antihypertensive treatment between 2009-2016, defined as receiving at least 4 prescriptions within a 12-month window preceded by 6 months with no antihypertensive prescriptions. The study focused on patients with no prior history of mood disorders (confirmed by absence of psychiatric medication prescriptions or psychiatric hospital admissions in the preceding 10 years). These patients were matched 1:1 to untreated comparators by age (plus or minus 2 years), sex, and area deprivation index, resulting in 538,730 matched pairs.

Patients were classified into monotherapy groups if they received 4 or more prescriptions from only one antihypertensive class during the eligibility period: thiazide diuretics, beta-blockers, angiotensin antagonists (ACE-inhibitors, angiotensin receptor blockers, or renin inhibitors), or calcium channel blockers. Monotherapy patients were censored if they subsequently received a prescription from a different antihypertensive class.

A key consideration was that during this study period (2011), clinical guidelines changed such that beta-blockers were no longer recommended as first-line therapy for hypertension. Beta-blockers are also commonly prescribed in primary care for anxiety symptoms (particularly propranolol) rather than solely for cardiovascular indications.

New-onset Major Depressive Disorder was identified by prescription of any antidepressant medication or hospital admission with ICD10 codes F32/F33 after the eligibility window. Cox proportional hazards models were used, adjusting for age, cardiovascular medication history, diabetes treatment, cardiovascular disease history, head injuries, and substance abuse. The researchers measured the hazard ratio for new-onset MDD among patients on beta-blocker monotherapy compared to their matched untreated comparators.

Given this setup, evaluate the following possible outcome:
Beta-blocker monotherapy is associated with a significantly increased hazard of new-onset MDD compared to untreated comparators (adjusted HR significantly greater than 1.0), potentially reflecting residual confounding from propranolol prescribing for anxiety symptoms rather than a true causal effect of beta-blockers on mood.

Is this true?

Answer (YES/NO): YES